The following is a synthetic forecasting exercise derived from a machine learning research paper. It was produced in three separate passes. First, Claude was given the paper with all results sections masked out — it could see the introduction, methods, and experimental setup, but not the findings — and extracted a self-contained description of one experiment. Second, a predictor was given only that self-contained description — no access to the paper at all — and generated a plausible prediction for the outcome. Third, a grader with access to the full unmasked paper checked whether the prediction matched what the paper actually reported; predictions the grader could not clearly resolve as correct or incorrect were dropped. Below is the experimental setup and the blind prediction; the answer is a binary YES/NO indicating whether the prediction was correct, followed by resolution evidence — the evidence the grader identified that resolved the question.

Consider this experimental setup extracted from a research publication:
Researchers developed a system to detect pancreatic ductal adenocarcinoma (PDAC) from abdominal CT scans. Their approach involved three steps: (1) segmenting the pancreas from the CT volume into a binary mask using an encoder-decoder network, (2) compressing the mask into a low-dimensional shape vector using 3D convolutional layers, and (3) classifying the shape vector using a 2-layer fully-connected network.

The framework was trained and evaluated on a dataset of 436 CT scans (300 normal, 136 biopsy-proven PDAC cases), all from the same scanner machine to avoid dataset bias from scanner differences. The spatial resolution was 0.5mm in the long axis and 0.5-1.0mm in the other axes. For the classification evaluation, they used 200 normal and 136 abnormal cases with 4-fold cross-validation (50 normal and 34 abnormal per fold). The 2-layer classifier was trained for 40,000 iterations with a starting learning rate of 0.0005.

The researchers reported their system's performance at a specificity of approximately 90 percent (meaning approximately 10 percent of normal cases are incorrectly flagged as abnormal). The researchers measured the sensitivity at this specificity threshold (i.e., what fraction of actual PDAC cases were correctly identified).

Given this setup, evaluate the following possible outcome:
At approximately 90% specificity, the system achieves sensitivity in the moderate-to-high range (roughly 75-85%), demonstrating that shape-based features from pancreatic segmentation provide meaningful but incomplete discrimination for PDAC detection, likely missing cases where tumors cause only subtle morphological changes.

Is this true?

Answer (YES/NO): YES